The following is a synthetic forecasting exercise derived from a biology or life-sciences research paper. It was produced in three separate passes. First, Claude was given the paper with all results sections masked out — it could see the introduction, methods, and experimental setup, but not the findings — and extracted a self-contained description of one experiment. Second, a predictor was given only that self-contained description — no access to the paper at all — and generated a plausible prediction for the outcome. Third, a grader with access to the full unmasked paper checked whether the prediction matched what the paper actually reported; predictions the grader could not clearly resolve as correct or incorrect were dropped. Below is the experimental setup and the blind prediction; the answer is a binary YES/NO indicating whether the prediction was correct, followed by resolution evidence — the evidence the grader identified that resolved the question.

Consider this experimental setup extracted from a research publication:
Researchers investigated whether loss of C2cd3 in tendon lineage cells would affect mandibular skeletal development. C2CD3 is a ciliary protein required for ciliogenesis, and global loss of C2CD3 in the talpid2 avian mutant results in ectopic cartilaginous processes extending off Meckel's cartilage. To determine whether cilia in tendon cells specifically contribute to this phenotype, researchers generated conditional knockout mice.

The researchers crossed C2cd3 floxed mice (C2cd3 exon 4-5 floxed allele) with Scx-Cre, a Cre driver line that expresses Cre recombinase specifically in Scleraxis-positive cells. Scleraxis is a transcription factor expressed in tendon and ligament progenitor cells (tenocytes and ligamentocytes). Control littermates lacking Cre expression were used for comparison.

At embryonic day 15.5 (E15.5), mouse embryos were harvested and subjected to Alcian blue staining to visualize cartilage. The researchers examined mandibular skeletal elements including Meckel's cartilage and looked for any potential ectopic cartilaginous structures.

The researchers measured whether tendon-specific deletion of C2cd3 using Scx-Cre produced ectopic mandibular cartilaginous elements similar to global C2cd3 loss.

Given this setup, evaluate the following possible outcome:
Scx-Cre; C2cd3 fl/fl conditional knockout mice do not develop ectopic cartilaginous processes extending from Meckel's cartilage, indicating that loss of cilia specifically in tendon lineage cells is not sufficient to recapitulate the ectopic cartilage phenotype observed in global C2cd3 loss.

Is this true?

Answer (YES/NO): YES